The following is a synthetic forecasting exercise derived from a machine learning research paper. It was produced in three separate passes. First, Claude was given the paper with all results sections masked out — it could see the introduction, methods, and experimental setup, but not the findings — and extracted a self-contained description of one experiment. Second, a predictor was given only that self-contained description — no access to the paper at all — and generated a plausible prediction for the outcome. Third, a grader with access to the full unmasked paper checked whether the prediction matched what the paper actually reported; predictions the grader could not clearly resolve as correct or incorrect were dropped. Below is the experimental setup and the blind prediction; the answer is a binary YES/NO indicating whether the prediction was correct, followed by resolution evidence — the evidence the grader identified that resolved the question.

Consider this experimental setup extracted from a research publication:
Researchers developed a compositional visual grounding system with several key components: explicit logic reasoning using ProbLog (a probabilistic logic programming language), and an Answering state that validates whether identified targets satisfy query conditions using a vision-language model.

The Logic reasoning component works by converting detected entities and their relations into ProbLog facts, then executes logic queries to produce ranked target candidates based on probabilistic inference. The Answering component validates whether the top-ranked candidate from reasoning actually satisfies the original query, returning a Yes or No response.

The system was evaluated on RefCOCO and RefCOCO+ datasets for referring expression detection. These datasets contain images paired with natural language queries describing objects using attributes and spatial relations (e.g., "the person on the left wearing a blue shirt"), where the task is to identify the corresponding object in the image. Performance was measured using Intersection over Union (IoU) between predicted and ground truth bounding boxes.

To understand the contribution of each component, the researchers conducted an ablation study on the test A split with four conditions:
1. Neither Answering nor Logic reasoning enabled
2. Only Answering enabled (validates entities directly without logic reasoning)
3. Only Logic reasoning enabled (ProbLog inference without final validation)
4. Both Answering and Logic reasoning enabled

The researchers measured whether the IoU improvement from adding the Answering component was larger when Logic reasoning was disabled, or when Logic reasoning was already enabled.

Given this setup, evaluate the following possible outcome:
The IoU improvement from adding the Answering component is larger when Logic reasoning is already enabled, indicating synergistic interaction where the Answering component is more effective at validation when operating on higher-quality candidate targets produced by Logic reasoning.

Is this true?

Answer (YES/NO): NO